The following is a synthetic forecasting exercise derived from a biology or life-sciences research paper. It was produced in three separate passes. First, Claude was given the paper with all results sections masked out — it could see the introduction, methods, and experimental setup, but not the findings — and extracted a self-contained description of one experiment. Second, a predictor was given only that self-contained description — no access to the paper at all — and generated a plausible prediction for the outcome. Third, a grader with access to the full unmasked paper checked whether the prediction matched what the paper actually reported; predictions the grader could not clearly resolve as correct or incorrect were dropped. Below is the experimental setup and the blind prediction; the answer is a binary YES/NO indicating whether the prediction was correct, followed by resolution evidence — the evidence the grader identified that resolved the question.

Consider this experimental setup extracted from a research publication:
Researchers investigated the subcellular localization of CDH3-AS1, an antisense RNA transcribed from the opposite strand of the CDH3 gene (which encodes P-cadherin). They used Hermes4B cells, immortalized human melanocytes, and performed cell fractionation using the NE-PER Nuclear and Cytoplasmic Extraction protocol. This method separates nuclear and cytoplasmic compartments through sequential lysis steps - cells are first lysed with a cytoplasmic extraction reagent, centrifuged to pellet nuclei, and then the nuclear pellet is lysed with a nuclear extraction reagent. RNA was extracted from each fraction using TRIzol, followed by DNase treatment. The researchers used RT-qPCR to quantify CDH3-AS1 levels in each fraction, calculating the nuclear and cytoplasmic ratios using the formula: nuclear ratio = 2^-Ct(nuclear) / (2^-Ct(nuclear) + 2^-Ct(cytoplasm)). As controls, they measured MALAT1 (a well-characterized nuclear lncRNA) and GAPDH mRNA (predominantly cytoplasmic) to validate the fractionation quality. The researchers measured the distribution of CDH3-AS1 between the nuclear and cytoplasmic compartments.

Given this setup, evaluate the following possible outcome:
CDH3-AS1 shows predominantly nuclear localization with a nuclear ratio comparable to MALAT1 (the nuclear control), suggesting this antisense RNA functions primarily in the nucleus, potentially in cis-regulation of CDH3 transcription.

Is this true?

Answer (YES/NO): NO